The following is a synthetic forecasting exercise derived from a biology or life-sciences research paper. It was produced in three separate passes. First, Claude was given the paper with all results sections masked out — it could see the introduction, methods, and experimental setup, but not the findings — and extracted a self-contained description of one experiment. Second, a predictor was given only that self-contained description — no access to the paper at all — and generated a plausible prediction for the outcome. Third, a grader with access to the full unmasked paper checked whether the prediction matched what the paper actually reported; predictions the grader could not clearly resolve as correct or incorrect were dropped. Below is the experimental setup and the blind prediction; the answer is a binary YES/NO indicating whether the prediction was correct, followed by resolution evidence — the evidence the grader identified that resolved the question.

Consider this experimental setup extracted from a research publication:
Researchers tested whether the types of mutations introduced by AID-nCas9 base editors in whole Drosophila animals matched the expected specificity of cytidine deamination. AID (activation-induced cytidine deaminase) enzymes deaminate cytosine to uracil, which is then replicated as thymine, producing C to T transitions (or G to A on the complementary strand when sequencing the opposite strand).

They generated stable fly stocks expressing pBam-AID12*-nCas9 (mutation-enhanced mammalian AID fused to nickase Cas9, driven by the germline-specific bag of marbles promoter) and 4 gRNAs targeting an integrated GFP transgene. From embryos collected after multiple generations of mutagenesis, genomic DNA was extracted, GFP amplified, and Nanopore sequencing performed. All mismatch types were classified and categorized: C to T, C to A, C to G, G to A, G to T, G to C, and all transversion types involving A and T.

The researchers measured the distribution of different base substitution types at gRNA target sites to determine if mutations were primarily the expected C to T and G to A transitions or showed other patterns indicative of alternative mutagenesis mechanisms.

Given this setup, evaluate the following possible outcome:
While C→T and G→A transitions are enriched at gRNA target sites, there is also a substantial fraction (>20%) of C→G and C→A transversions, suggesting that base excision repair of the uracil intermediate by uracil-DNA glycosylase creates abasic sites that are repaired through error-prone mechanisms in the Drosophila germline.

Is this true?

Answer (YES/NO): NO